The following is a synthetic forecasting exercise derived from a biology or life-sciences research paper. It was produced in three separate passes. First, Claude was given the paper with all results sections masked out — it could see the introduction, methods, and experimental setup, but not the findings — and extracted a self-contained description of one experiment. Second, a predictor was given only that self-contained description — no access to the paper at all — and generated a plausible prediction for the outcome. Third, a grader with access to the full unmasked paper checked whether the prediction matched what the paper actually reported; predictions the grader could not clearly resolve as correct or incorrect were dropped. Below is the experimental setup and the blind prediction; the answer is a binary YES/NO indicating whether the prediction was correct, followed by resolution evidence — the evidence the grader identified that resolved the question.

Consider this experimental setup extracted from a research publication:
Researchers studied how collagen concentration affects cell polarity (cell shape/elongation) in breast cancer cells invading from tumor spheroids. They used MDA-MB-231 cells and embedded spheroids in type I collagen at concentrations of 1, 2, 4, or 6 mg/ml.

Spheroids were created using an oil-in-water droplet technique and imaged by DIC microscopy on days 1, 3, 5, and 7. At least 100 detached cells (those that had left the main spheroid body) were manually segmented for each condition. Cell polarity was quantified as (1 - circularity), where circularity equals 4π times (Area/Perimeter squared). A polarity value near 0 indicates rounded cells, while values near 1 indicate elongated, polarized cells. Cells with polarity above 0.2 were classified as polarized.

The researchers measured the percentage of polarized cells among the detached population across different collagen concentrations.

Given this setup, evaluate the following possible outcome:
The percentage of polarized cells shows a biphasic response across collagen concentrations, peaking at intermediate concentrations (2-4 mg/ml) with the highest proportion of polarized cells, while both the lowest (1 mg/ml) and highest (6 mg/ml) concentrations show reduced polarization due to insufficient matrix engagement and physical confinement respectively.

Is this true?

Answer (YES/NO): NO